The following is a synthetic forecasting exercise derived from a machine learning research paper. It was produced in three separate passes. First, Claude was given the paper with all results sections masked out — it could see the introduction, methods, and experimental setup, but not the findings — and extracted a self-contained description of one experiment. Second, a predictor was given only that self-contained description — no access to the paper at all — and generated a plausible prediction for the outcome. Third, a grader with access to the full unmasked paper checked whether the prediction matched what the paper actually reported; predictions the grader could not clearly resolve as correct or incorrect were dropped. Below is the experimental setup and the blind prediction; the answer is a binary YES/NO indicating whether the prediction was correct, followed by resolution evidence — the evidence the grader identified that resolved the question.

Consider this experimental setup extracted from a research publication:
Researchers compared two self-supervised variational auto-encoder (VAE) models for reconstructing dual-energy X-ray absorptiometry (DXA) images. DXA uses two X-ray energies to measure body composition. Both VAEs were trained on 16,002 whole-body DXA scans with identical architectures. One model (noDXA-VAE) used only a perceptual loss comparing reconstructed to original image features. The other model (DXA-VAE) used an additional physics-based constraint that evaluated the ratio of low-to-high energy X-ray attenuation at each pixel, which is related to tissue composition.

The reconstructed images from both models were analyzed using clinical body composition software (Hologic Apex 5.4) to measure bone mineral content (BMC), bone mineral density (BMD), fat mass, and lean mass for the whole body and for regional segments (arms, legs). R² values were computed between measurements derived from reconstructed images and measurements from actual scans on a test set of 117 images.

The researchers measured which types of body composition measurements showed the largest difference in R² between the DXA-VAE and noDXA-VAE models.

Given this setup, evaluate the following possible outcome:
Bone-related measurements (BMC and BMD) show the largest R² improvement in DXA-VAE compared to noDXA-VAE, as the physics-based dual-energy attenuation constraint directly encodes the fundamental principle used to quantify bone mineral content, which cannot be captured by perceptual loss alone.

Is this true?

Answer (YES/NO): NO